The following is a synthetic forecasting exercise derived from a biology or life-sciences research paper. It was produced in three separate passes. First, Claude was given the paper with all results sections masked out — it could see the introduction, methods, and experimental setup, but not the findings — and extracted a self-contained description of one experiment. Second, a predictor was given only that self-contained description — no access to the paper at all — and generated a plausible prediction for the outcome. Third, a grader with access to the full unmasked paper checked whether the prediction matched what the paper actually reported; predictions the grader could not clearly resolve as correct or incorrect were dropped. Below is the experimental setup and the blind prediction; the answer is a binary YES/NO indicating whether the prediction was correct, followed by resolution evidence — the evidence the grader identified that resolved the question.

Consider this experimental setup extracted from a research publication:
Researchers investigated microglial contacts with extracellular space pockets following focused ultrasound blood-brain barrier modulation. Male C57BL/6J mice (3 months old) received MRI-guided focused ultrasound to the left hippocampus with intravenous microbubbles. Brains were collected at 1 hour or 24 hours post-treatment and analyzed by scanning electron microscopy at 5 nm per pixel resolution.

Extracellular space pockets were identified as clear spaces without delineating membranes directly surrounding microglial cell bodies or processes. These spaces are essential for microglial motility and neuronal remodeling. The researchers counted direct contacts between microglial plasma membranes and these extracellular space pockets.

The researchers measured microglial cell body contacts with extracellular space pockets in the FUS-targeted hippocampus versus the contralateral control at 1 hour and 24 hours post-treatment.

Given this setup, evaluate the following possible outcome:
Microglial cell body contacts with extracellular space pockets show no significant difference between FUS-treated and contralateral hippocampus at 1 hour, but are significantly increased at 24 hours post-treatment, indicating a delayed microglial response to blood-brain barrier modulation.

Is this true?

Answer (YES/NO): NO